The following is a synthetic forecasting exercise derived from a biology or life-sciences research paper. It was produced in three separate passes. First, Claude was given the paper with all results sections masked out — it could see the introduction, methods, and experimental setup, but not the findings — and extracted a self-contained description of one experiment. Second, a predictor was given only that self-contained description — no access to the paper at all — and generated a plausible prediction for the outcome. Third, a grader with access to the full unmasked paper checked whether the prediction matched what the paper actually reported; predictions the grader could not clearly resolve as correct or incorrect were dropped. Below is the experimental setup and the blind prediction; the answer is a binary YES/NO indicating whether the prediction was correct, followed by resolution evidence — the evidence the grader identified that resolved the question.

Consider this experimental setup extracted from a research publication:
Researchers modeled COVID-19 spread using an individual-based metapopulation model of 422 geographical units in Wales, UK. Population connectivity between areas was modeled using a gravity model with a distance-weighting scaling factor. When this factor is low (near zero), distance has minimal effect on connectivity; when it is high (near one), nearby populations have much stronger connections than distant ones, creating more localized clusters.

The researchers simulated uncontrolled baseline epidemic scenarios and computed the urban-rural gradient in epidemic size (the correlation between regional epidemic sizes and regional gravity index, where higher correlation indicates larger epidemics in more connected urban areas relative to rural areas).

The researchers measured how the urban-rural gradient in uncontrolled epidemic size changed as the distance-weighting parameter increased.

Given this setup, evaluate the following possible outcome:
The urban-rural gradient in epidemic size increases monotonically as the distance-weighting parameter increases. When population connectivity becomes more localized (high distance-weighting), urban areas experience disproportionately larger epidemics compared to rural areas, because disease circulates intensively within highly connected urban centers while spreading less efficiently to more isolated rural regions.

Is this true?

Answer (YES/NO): NO